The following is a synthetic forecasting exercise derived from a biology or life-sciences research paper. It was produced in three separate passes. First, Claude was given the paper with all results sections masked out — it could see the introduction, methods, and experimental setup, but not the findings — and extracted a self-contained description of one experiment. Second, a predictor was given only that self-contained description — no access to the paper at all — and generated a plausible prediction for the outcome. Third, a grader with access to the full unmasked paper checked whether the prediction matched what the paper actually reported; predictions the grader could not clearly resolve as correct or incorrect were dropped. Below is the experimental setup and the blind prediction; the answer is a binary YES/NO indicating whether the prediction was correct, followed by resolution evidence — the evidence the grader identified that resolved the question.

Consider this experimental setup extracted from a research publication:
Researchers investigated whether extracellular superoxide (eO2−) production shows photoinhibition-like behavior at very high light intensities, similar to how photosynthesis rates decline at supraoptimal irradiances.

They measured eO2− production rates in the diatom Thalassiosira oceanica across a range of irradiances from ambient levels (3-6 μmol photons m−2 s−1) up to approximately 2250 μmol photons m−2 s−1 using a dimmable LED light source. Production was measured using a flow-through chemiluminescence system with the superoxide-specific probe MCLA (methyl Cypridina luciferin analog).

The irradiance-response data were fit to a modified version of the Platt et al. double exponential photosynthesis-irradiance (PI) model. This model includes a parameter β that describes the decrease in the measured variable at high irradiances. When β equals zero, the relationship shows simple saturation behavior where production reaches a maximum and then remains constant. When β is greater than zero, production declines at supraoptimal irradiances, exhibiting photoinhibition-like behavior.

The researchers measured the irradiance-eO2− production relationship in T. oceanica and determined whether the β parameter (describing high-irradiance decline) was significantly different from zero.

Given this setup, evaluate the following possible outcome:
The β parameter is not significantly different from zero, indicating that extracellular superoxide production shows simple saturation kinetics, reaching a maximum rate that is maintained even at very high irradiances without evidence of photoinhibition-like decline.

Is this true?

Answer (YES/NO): NO